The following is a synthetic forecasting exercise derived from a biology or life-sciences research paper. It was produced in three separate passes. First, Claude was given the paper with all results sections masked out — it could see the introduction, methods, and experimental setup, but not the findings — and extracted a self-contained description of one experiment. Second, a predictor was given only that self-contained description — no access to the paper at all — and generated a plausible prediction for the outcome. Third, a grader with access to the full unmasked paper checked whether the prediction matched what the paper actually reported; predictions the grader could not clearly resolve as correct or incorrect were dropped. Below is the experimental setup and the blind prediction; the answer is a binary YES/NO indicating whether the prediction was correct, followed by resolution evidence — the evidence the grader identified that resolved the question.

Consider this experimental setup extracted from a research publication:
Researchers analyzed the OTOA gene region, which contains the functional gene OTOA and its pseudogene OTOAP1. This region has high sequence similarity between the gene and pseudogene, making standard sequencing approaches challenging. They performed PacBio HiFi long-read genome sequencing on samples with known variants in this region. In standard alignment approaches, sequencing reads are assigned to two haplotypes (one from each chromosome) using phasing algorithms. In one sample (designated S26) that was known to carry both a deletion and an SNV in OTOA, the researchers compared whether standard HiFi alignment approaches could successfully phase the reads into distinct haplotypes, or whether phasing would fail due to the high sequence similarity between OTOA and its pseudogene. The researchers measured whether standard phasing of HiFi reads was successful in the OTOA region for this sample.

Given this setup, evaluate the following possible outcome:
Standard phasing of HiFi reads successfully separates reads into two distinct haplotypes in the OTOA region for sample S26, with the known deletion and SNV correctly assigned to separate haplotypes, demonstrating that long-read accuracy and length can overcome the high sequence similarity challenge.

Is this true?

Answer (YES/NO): NO